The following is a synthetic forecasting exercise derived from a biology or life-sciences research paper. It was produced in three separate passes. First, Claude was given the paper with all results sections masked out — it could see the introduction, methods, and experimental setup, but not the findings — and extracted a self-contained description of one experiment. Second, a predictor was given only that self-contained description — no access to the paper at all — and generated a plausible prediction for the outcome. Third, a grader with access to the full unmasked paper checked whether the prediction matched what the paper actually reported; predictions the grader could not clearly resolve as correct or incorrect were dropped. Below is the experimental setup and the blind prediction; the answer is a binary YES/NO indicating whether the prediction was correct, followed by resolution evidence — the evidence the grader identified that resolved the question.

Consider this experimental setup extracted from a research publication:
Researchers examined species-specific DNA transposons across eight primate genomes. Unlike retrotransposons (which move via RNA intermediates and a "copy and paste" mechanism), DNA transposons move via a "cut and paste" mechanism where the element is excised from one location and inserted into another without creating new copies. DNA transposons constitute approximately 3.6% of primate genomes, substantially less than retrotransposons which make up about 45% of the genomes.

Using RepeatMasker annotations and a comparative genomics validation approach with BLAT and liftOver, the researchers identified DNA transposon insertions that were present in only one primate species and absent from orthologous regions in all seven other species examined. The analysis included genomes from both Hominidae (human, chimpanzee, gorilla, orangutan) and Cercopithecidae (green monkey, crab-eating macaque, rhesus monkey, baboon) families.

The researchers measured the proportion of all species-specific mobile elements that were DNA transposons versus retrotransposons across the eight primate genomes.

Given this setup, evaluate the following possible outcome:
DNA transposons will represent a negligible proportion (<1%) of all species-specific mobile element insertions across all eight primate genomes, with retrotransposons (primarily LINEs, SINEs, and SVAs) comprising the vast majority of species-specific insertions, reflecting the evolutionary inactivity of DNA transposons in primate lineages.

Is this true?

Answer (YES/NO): NO